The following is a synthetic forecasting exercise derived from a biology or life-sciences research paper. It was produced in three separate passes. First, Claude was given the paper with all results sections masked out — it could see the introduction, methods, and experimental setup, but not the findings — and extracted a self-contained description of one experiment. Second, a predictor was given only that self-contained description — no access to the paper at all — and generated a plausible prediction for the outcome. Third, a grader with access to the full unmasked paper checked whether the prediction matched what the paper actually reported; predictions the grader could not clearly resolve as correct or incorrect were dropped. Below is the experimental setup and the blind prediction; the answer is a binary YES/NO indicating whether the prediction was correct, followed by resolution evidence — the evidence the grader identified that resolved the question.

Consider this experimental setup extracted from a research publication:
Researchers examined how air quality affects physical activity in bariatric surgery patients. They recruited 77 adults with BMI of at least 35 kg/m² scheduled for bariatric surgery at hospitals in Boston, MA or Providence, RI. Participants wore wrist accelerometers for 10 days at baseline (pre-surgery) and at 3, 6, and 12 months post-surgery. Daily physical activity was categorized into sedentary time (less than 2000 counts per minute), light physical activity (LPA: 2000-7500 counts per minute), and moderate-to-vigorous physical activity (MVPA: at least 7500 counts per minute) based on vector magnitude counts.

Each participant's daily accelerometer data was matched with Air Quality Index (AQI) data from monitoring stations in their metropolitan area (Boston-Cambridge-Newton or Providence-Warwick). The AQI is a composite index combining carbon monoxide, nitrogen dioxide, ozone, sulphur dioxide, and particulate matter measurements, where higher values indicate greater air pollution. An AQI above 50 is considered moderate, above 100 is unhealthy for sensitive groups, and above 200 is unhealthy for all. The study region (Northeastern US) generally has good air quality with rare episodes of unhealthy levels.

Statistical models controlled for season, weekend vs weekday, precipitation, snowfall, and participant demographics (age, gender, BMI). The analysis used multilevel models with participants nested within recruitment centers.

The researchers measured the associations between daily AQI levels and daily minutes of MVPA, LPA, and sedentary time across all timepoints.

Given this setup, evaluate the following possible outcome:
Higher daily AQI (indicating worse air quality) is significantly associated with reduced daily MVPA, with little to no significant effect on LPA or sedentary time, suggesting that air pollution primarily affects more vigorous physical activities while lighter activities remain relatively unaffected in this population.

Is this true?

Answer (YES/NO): NO